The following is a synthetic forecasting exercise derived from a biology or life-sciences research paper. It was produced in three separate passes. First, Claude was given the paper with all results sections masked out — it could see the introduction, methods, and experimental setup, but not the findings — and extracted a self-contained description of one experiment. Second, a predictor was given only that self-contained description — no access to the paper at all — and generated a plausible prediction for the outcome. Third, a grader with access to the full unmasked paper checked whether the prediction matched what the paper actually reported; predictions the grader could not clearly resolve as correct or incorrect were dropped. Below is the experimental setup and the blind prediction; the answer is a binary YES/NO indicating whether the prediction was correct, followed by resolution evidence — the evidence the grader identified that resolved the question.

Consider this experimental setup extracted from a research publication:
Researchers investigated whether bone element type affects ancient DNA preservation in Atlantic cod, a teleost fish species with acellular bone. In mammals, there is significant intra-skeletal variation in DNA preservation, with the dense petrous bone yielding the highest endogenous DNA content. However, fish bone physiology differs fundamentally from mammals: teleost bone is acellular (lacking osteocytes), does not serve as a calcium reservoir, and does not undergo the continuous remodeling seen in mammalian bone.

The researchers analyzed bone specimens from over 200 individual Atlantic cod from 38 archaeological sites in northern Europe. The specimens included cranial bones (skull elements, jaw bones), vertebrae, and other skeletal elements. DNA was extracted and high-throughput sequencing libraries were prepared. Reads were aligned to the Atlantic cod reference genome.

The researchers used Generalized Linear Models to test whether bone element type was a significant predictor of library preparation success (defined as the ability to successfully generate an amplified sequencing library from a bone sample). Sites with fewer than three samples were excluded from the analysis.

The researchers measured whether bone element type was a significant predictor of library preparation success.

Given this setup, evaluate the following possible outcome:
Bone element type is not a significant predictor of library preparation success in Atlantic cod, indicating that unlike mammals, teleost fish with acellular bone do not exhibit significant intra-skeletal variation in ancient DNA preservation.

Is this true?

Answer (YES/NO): YES